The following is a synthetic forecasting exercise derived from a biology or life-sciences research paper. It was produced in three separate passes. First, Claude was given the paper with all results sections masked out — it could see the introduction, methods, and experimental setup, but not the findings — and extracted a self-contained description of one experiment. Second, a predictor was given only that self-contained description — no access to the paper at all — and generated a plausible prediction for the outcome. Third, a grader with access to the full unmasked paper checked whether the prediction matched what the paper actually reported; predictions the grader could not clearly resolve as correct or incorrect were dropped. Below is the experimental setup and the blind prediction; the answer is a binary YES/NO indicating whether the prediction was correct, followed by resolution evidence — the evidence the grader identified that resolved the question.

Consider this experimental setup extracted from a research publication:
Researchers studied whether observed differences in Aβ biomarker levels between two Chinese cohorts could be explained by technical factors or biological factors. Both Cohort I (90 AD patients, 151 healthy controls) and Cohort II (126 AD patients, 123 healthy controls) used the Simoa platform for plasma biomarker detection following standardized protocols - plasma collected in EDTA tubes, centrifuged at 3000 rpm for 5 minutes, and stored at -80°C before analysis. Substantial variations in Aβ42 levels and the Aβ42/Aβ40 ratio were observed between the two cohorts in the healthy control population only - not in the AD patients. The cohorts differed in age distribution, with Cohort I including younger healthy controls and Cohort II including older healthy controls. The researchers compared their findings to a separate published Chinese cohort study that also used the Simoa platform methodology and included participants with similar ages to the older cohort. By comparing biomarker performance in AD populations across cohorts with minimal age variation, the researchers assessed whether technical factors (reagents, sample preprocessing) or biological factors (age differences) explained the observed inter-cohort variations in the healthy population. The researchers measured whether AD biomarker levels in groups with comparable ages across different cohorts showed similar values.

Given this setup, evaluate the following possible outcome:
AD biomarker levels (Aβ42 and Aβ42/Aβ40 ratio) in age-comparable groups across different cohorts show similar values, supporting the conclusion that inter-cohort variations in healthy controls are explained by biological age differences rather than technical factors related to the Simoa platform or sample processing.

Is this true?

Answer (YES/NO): YES